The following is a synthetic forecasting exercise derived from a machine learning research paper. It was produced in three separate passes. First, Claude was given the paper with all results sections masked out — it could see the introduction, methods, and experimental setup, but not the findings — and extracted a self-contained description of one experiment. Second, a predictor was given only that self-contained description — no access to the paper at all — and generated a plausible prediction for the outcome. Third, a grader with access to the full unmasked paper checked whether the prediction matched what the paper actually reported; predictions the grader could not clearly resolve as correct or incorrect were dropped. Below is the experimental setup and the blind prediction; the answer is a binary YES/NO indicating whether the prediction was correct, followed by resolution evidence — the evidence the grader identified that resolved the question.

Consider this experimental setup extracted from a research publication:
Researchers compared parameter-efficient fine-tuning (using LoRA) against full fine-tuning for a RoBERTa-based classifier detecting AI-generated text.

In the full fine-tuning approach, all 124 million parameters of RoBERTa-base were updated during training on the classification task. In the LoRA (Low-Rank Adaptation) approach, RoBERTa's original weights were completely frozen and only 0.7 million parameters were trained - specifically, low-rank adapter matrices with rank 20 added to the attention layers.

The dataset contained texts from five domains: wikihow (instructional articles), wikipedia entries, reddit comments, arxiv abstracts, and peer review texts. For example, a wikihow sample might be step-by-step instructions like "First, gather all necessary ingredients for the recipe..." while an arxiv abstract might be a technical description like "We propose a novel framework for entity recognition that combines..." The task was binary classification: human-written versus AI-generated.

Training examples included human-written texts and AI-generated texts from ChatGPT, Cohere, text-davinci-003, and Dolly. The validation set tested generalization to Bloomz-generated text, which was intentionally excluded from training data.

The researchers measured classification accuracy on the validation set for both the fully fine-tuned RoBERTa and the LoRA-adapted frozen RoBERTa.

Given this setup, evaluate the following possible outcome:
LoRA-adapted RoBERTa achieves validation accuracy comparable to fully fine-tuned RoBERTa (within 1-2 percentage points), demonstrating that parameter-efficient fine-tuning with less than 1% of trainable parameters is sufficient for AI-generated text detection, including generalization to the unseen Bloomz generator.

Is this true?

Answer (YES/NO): YES